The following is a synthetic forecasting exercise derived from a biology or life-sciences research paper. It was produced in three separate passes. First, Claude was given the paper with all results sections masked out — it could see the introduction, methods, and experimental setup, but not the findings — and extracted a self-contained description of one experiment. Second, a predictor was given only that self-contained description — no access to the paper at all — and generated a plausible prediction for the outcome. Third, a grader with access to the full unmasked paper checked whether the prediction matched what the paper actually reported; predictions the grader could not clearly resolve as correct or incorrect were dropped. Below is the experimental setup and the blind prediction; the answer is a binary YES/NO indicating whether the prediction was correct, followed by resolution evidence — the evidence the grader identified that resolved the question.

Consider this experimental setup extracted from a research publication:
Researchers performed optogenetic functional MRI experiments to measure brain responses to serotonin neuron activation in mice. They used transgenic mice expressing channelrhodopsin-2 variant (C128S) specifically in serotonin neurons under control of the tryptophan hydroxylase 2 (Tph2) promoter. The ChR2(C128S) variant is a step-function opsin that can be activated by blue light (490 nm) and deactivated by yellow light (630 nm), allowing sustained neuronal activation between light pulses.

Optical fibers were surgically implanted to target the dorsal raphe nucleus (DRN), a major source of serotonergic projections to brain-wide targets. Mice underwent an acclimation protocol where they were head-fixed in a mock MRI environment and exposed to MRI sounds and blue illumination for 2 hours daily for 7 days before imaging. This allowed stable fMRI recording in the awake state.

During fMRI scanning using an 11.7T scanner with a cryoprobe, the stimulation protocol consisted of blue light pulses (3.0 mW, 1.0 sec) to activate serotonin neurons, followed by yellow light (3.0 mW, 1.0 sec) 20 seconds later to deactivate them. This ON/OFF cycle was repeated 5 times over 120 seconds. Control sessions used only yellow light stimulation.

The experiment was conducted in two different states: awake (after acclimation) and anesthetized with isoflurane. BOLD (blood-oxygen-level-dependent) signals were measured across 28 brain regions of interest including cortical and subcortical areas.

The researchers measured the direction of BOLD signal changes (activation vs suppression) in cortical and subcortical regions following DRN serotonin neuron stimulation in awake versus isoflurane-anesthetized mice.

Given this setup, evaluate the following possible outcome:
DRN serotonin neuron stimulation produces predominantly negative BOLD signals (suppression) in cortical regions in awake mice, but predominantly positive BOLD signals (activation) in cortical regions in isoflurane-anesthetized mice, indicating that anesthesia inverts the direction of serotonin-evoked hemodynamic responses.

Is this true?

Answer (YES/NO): NO